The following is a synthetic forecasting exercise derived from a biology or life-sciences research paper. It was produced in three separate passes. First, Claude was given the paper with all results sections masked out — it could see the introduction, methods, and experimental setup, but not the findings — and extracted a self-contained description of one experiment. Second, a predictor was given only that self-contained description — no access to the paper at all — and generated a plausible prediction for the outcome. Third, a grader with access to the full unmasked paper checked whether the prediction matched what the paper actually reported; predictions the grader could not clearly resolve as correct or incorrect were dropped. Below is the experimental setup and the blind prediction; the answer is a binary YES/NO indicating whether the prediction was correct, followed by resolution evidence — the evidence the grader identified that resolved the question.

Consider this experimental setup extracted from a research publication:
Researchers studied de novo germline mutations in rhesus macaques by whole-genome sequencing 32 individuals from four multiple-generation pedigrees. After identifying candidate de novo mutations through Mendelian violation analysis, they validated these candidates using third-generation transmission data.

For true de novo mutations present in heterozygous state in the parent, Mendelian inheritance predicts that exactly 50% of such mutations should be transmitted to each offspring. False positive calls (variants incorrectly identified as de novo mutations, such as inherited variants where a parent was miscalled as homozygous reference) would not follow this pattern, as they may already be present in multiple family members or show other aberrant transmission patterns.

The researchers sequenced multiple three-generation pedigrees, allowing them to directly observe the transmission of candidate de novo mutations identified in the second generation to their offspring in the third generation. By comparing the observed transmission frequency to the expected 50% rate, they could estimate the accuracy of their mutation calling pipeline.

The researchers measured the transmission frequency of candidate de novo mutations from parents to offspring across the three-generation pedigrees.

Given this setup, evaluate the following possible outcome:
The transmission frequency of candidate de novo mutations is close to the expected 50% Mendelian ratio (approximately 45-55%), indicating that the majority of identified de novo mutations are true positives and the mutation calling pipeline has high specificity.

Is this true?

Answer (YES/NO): NO